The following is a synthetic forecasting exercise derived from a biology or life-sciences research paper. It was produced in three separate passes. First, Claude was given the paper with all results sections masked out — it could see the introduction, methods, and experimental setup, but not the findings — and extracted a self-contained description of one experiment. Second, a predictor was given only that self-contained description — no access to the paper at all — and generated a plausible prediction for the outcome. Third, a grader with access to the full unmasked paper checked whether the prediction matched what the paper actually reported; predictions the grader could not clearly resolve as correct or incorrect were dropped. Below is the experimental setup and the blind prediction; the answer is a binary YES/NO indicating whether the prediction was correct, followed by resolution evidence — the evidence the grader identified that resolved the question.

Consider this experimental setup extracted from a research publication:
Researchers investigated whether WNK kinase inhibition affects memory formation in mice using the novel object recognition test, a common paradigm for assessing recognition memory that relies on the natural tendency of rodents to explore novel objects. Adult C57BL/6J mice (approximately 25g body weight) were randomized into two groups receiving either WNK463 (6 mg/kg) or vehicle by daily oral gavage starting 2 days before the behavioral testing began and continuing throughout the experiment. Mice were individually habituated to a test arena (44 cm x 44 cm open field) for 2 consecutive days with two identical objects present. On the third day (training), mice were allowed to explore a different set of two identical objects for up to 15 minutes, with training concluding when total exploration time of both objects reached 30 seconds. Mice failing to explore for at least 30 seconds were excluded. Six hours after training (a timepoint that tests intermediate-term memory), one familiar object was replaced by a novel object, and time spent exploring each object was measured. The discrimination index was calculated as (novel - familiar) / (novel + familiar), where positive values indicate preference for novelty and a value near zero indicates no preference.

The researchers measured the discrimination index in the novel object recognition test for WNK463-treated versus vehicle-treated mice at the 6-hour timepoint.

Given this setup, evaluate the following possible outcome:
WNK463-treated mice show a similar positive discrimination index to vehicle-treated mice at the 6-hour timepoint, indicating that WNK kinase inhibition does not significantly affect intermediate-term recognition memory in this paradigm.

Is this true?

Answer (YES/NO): NO